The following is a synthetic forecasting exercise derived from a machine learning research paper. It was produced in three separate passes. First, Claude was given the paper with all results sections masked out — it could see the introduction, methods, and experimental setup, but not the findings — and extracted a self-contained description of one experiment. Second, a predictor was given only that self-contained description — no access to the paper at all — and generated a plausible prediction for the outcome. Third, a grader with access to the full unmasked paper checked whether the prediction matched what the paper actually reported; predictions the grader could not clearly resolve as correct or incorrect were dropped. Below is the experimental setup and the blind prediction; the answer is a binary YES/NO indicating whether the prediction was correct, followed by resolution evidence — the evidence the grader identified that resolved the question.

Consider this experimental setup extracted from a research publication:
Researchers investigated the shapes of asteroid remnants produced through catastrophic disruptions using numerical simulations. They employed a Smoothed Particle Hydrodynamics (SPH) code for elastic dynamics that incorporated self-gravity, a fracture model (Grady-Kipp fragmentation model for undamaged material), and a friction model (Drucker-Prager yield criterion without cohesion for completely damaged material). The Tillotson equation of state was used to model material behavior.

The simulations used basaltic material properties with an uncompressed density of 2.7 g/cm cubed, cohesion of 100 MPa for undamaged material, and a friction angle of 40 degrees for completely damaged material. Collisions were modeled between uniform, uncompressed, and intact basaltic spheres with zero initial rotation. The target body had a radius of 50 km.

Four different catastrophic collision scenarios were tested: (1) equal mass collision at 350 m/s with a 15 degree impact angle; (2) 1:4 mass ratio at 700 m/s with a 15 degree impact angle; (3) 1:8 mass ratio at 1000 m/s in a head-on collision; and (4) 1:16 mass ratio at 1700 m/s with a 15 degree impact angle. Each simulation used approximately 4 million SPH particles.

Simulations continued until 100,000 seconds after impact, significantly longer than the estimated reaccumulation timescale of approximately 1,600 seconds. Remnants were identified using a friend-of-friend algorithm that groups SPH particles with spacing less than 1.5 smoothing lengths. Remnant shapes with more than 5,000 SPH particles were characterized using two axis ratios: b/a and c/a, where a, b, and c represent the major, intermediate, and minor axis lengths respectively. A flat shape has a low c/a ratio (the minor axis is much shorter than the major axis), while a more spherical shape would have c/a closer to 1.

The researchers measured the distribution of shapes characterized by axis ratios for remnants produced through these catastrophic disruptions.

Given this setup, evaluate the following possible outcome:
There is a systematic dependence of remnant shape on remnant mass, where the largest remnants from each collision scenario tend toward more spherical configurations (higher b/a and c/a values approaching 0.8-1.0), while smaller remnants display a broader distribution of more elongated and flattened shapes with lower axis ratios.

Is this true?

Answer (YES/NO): NO